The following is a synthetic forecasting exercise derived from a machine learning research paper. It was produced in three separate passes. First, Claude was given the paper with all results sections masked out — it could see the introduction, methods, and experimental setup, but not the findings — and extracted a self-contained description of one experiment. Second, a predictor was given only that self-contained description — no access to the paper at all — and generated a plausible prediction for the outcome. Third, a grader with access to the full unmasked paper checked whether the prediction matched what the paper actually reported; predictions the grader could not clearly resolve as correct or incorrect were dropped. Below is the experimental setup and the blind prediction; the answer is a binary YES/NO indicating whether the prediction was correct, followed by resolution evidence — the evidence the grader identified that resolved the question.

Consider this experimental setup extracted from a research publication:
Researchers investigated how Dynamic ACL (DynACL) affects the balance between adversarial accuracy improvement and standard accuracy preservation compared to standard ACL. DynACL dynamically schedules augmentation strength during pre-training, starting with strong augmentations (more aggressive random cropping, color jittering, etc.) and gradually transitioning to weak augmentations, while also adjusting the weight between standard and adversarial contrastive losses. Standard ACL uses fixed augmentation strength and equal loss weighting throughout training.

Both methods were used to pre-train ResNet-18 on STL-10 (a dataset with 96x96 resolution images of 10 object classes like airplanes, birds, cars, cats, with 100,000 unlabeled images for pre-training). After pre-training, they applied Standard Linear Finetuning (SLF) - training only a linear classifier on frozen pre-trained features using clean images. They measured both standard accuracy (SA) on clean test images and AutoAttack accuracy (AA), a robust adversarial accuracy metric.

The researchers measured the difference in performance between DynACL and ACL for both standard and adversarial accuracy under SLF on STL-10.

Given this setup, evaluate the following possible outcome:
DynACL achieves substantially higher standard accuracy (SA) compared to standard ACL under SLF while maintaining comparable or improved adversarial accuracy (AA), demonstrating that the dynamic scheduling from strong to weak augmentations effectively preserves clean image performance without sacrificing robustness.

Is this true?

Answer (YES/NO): NO